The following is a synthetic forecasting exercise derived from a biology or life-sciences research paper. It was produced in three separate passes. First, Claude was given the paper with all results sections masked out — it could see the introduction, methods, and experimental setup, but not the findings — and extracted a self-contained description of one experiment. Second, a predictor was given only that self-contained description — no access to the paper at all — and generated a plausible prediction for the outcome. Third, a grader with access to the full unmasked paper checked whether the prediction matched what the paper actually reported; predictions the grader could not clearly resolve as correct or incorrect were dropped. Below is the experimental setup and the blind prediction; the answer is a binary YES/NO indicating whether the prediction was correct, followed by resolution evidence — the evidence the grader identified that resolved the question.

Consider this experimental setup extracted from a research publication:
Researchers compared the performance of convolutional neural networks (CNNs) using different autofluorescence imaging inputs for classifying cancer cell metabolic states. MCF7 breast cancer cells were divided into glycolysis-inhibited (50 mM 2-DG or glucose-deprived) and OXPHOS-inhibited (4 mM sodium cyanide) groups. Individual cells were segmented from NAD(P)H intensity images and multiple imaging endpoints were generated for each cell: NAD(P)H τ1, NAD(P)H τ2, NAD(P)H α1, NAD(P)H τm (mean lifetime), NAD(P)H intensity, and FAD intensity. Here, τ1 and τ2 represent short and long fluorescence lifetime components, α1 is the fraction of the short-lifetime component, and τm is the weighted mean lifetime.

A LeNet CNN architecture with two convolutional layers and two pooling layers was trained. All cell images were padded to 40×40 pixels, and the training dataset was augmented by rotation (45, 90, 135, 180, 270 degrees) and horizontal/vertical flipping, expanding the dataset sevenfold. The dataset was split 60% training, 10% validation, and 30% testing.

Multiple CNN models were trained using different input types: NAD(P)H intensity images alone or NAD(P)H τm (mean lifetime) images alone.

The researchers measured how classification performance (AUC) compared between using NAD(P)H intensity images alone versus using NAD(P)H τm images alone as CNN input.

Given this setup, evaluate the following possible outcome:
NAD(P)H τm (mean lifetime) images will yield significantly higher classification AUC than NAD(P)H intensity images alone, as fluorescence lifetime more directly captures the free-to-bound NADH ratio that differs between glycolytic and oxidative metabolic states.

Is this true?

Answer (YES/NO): YES